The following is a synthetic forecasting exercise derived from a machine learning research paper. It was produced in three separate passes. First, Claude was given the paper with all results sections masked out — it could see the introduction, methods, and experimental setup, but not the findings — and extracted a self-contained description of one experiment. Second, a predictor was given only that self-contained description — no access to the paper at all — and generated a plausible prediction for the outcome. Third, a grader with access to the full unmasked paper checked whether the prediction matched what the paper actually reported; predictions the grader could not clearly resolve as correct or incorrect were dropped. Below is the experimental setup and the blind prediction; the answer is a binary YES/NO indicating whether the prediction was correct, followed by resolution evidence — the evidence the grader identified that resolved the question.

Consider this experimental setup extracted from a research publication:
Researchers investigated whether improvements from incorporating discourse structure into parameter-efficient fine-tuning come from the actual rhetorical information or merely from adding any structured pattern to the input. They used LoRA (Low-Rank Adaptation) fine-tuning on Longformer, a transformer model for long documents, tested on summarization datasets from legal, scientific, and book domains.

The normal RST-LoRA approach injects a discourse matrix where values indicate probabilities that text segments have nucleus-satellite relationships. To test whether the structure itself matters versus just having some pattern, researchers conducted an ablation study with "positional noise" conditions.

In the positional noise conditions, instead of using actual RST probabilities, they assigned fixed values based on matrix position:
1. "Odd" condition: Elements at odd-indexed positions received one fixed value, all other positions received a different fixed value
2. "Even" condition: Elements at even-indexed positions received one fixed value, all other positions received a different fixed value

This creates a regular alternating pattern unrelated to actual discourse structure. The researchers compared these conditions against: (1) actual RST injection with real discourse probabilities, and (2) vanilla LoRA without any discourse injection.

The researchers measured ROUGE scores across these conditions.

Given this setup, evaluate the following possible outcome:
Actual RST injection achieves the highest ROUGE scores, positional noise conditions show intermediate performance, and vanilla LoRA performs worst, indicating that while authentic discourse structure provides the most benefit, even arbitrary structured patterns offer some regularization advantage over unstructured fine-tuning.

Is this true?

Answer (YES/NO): NO